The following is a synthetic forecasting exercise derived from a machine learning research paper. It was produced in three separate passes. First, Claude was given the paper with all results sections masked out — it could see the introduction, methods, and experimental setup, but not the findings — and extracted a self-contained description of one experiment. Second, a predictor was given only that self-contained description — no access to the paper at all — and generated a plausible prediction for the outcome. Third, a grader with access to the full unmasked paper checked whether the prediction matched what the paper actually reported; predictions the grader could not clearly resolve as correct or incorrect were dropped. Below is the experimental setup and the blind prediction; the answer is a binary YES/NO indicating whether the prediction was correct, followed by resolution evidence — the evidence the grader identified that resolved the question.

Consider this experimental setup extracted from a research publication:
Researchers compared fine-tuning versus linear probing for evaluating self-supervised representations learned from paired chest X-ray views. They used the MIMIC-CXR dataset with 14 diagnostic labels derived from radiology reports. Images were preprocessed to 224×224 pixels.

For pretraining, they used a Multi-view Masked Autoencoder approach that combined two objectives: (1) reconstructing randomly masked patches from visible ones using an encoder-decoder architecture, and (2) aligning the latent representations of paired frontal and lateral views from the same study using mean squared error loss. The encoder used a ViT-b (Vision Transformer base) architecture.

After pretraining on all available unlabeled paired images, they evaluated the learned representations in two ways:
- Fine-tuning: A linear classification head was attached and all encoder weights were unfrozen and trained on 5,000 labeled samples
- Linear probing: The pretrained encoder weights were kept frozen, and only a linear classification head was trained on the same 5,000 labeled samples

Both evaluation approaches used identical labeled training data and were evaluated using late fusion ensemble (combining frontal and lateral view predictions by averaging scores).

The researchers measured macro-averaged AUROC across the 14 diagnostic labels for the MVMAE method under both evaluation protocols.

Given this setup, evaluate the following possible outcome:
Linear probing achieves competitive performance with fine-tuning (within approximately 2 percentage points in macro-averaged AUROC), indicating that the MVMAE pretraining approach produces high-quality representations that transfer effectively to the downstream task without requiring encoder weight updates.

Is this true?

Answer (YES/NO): NO